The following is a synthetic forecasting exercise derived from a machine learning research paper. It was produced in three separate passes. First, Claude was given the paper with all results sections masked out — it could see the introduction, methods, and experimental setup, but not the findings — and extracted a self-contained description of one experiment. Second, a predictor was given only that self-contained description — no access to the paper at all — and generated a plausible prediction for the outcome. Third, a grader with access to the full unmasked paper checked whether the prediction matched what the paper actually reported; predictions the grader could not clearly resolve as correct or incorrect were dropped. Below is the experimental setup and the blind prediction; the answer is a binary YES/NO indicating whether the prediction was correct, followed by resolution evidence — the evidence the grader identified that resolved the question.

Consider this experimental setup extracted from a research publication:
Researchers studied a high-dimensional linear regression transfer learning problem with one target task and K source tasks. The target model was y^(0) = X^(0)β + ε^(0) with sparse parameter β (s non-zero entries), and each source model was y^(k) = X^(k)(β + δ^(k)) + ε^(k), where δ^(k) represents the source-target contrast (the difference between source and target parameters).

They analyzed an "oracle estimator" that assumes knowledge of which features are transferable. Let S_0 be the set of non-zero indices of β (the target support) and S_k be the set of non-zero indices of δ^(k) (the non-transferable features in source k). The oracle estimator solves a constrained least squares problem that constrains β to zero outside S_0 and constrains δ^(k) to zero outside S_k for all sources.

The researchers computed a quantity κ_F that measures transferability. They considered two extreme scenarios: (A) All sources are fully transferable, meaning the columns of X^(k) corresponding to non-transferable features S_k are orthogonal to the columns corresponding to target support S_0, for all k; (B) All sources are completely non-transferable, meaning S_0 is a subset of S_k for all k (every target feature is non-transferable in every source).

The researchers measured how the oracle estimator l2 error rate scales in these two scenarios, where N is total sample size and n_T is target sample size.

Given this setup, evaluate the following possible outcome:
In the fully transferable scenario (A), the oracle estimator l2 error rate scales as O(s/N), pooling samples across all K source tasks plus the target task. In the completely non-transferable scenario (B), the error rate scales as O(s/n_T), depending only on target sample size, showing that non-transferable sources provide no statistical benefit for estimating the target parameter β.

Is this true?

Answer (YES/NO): NO